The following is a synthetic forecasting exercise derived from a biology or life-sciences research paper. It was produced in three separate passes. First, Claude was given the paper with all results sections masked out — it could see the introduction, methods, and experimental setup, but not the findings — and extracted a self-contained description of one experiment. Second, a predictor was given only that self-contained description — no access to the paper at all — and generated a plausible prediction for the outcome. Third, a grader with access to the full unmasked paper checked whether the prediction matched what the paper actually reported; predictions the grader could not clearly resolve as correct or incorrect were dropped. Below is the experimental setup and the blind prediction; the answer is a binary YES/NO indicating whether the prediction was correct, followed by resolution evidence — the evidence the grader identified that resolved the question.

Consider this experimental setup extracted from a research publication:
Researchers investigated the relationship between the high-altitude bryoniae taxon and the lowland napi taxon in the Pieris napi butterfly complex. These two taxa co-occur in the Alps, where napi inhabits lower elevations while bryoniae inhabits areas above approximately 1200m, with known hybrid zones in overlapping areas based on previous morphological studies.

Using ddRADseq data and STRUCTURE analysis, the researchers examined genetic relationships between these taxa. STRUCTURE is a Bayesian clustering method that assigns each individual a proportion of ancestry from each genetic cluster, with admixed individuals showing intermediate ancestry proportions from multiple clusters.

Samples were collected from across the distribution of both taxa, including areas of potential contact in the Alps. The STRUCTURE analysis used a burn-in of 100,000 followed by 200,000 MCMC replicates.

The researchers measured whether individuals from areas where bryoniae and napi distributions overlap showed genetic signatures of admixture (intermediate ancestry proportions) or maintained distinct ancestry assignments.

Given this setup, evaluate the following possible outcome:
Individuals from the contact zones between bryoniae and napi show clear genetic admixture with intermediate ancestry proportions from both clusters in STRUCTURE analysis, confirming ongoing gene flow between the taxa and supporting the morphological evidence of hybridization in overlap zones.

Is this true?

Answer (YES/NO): NO